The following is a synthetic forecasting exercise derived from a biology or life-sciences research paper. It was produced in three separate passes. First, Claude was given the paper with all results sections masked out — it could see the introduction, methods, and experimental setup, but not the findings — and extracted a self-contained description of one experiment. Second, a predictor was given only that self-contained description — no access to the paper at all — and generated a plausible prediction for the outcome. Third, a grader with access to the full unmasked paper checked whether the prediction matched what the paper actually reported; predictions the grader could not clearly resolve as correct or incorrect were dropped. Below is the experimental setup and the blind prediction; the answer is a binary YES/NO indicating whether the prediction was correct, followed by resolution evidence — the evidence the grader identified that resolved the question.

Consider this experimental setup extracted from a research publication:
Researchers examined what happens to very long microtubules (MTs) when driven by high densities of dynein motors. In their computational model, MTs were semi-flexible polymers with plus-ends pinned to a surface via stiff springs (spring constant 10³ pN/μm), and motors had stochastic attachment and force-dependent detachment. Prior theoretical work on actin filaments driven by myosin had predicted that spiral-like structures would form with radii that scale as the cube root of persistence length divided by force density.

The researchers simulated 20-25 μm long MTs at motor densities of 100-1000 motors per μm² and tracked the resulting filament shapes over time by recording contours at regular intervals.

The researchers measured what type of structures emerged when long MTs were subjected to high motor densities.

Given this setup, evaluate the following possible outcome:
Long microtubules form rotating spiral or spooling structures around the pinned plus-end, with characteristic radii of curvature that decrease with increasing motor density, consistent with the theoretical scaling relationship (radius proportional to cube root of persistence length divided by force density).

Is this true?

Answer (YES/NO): NO